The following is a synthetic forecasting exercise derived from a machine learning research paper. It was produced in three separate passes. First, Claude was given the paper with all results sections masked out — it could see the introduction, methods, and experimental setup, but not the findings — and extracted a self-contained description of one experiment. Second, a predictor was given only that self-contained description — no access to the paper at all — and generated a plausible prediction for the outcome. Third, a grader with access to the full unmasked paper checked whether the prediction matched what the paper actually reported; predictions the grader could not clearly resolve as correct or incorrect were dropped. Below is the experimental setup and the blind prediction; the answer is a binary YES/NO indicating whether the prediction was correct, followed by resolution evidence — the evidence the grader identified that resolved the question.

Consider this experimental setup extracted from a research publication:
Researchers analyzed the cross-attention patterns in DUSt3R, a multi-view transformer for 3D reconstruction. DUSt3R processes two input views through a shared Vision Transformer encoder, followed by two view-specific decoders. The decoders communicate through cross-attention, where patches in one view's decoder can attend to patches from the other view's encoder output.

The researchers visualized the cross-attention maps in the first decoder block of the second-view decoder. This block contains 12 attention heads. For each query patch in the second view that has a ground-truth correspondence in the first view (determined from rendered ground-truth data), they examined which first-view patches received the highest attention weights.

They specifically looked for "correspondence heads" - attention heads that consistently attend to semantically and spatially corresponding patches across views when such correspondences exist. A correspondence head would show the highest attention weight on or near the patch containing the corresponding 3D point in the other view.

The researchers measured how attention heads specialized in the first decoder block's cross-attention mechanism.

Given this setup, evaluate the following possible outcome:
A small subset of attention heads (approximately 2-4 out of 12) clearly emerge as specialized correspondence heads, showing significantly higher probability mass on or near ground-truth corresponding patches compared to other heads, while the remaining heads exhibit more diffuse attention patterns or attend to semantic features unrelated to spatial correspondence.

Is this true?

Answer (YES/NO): NO